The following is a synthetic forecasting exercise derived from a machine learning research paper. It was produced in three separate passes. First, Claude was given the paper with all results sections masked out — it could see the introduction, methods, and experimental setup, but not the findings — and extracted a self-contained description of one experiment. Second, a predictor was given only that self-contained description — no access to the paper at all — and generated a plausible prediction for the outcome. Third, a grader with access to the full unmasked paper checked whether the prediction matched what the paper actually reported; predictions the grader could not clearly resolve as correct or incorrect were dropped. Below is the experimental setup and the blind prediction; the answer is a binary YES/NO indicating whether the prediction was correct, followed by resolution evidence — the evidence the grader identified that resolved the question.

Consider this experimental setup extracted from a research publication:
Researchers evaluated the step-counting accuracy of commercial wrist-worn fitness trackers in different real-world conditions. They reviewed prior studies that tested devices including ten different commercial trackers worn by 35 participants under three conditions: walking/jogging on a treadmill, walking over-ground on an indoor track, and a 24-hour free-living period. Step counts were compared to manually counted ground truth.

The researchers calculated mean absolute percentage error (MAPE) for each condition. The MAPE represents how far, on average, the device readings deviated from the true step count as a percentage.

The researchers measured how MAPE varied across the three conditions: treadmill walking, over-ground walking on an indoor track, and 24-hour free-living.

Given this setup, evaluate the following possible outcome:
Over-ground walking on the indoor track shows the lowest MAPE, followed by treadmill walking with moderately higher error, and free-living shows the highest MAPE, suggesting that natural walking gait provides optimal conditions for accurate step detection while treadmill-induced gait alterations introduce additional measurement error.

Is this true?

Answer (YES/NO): NO